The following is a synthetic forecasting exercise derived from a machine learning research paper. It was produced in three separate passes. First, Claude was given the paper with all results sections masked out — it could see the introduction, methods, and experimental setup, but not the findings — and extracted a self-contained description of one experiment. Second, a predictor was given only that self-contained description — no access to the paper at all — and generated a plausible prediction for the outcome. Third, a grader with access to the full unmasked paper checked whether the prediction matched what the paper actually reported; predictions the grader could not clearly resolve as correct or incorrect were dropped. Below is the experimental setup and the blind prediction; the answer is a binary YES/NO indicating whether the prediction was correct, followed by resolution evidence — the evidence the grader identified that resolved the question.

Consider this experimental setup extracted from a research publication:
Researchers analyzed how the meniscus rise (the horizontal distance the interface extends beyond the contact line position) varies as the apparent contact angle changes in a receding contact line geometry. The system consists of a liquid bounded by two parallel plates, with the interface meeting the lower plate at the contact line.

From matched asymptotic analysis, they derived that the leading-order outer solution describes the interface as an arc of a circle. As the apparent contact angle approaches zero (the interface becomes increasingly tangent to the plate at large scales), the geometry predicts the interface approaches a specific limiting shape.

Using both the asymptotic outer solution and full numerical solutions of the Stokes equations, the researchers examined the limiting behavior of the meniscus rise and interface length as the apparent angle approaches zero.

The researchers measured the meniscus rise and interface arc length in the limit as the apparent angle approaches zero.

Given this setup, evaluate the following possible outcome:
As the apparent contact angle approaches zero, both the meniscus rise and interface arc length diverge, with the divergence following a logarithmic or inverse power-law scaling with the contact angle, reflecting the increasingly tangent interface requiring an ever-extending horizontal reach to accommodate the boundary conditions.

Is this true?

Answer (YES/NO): NO